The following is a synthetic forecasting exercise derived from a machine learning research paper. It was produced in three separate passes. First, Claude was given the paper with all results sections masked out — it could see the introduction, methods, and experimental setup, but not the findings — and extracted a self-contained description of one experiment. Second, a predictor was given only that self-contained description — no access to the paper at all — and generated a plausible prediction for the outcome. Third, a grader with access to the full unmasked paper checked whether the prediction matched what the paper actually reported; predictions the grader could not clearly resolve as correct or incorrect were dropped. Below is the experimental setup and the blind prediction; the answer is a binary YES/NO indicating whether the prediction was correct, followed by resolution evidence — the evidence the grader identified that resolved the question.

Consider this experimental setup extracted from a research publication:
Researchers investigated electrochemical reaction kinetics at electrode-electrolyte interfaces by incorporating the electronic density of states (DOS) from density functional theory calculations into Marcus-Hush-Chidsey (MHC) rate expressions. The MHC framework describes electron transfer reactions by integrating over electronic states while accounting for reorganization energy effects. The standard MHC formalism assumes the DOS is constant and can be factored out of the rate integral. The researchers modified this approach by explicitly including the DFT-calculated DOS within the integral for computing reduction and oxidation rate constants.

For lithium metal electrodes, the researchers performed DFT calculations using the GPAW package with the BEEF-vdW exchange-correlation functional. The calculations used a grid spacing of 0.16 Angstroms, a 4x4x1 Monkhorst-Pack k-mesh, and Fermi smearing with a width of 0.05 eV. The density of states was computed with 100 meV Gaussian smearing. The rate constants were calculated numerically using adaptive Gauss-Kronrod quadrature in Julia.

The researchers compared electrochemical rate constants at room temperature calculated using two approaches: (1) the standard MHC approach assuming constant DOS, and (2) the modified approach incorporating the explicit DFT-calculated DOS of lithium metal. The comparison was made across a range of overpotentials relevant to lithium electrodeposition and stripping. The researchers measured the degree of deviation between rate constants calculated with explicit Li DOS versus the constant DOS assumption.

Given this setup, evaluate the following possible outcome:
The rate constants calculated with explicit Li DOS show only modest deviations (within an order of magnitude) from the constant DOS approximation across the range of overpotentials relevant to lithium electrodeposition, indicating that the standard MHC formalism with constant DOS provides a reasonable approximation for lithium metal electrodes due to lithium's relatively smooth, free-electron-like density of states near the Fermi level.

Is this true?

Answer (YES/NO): YES